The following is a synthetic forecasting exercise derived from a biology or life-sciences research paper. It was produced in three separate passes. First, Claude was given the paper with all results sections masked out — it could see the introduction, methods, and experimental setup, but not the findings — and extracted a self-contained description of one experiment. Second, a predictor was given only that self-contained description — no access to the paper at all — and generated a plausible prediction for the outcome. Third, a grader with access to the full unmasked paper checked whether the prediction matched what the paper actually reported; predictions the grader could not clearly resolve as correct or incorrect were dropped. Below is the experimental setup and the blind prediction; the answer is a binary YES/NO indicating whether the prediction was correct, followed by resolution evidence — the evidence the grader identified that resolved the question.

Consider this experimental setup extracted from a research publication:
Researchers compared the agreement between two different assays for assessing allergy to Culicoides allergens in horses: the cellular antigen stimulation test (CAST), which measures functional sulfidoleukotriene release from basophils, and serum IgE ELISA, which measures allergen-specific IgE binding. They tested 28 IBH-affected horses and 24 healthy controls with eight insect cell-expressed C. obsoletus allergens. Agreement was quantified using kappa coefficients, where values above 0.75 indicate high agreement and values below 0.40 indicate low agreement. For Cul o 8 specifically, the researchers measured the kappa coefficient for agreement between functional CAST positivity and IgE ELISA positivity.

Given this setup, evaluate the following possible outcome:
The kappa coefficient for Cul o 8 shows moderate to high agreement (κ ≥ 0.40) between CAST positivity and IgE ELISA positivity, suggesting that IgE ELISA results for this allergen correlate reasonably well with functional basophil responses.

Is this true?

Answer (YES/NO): YES